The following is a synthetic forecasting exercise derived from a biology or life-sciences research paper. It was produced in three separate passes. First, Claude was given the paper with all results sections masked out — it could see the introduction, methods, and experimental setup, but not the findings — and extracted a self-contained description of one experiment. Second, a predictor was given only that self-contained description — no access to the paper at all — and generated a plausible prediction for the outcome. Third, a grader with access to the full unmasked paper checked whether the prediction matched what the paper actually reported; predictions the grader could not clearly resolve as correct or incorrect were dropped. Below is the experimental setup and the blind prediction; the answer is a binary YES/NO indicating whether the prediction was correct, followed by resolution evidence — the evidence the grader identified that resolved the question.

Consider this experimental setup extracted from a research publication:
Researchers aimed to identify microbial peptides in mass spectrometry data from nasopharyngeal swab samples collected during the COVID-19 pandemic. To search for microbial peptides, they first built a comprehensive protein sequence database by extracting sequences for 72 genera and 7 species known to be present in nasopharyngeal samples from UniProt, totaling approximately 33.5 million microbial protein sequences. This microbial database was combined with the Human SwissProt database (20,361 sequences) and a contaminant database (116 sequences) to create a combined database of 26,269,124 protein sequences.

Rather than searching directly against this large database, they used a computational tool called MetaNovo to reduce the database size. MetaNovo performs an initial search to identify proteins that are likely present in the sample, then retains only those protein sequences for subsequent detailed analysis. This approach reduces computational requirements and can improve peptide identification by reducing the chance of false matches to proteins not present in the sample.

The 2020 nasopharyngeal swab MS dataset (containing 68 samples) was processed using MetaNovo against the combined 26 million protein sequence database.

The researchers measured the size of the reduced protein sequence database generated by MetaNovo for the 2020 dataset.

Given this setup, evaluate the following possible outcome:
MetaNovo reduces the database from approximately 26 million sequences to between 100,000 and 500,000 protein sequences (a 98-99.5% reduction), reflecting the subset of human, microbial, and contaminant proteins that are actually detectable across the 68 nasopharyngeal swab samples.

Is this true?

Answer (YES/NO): YES